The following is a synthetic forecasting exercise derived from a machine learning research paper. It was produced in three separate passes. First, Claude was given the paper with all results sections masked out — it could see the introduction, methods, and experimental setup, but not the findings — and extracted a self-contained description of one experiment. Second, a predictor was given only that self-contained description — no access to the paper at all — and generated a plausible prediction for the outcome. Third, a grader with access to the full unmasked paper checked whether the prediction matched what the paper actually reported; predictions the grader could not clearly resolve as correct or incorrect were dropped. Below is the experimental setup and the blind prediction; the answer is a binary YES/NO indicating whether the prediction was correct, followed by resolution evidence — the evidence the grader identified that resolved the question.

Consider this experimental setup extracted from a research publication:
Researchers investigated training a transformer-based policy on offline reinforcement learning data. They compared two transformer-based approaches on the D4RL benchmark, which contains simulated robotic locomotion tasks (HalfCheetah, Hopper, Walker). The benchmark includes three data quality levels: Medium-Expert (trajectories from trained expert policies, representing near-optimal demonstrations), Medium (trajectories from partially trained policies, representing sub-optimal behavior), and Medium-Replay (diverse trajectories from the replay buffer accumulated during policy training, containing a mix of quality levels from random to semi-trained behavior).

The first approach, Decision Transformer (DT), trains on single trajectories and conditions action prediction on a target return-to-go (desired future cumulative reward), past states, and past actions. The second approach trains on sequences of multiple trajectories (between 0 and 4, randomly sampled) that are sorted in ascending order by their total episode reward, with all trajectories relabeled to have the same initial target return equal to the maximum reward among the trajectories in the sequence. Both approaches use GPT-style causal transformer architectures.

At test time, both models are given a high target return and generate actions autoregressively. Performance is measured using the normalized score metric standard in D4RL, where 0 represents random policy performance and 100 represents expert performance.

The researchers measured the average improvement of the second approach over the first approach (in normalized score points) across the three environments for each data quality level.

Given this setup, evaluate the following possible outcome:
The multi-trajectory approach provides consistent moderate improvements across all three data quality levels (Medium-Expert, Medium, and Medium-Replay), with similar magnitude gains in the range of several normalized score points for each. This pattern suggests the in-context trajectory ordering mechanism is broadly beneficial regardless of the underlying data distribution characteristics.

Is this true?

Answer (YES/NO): NO